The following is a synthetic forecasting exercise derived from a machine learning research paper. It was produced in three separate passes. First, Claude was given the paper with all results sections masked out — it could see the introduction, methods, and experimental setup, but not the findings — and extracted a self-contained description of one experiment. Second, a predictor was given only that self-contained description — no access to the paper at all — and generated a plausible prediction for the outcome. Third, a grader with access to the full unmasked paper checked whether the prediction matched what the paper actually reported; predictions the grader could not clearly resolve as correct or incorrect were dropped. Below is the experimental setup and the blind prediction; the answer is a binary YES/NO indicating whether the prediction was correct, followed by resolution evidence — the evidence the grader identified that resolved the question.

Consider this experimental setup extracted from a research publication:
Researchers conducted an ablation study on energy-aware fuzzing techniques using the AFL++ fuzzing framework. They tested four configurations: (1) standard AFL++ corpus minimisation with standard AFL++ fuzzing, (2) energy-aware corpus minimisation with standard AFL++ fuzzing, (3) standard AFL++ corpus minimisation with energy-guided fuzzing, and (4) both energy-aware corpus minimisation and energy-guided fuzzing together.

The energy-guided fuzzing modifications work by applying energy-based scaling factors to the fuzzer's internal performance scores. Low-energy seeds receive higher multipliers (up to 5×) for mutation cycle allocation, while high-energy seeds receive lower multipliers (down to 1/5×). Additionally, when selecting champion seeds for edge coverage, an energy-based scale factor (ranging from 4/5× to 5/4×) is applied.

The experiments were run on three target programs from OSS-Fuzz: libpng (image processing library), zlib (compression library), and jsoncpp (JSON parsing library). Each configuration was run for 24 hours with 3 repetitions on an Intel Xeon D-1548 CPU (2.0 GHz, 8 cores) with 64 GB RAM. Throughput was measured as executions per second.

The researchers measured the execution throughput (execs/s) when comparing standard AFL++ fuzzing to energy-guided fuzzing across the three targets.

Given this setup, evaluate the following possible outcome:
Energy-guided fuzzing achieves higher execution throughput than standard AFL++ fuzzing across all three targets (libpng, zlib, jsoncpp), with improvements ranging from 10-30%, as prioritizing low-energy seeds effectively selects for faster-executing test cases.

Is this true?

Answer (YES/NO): NO